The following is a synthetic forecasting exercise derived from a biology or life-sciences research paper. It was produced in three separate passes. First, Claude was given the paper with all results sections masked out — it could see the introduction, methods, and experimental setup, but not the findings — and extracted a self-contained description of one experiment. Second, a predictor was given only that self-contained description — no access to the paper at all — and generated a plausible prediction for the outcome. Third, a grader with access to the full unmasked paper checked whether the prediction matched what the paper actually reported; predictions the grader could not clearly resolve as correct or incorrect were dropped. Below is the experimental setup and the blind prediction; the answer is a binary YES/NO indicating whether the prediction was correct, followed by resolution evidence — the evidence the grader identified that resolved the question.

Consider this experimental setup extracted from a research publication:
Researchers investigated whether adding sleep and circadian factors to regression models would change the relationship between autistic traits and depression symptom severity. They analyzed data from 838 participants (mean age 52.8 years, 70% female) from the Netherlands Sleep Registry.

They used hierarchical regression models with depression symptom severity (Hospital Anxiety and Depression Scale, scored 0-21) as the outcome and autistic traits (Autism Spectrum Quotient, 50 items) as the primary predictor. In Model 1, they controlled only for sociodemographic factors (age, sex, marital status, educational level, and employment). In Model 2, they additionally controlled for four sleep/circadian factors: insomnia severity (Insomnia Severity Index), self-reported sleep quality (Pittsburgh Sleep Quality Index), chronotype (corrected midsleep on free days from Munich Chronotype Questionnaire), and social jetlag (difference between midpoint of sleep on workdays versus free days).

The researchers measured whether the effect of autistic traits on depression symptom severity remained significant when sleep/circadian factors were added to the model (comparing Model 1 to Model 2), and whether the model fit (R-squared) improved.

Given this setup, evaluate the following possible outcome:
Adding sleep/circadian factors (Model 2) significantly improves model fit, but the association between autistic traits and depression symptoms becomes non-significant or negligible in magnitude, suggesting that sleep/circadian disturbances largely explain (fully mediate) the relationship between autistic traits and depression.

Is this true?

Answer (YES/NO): NO